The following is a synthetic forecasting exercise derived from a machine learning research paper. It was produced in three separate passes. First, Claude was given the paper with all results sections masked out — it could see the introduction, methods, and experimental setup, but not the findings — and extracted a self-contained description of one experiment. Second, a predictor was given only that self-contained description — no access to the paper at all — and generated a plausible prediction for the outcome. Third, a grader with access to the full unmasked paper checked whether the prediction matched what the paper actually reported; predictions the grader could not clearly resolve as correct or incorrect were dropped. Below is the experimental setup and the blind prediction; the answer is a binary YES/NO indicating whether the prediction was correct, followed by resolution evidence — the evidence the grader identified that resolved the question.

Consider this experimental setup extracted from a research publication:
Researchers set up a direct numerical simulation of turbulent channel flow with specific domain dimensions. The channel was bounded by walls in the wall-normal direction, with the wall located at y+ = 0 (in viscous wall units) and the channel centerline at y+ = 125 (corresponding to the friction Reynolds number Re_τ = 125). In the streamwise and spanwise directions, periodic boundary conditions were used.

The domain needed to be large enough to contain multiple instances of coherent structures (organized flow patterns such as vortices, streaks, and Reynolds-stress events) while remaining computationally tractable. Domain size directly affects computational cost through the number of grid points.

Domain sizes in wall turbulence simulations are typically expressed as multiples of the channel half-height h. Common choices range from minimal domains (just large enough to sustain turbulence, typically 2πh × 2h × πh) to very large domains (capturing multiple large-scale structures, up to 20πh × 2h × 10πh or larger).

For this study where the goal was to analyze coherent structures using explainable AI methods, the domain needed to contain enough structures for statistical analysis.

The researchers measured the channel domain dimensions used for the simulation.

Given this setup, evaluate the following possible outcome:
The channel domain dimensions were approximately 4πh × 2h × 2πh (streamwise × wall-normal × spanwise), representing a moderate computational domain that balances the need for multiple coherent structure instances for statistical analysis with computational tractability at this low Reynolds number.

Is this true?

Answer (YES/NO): NO